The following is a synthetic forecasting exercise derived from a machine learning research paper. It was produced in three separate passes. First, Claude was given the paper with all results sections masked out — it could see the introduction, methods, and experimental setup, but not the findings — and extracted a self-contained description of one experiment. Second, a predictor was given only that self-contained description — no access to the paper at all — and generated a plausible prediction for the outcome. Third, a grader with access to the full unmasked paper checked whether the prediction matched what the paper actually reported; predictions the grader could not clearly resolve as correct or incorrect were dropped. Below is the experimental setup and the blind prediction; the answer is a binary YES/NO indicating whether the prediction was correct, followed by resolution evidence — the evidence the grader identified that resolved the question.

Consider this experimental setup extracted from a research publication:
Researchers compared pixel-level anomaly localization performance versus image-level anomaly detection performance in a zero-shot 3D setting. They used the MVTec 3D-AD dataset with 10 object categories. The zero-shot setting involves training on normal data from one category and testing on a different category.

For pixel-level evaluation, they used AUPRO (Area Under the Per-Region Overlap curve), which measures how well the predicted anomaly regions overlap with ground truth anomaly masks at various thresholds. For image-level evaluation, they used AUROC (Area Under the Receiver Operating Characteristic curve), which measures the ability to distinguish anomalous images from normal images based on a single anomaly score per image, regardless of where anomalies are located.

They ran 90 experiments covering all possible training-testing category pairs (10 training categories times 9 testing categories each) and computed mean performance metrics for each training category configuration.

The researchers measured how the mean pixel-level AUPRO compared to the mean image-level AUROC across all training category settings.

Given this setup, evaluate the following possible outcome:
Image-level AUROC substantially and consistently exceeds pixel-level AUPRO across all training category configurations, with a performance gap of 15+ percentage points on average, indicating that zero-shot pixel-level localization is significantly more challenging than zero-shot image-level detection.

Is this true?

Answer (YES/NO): NO